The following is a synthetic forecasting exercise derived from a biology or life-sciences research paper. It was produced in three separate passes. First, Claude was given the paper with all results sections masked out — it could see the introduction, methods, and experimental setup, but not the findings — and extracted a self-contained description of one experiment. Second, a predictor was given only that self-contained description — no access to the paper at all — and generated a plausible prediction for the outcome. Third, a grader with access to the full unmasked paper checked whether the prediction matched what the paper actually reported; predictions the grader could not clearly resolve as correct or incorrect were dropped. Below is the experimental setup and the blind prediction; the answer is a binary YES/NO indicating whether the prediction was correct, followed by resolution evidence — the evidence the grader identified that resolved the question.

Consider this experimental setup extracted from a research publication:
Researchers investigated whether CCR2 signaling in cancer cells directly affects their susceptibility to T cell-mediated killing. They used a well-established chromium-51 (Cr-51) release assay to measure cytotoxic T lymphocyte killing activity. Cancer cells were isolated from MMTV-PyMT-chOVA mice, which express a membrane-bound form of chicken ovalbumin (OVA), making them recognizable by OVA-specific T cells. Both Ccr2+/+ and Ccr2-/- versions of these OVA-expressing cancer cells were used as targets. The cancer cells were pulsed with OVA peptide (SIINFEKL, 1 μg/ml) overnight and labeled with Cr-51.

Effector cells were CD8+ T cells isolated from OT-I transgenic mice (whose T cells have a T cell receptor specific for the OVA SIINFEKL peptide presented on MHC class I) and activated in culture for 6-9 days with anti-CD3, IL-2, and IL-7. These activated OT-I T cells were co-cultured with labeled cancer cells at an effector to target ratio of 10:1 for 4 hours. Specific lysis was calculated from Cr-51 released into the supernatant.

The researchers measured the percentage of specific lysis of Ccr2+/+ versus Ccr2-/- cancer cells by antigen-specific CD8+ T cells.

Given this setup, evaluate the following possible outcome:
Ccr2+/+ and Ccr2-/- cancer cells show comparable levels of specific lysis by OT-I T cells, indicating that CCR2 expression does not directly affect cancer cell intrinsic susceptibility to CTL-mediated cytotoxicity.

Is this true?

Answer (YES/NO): NO